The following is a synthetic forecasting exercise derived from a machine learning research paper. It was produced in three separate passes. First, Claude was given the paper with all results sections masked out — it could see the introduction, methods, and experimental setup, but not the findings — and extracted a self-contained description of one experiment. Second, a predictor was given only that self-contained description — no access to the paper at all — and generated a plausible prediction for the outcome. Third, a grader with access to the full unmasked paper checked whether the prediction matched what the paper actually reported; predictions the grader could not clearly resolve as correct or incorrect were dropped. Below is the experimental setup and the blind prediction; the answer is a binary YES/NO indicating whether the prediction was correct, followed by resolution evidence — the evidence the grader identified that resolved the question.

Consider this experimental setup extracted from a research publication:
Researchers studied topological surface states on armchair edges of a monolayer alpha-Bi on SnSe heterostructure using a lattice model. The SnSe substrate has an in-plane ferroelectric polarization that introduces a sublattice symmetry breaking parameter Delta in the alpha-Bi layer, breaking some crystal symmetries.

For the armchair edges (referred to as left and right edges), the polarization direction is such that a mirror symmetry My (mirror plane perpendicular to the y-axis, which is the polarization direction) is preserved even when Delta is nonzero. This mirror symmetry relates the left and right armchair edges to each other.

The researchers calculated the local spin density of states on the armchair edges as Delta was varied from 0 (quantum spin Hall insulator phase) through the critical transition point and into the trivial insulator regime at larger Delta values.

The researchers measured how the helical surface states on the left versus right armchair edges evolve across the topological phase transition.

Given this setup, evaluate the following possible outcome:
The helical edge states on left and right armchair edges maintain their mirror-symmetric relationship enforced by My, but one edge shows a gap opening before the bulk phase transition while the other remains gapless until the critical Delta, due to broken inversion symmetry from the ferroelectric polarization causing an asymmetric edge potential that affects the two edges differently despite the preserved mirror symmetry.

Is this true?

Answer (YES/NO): NO